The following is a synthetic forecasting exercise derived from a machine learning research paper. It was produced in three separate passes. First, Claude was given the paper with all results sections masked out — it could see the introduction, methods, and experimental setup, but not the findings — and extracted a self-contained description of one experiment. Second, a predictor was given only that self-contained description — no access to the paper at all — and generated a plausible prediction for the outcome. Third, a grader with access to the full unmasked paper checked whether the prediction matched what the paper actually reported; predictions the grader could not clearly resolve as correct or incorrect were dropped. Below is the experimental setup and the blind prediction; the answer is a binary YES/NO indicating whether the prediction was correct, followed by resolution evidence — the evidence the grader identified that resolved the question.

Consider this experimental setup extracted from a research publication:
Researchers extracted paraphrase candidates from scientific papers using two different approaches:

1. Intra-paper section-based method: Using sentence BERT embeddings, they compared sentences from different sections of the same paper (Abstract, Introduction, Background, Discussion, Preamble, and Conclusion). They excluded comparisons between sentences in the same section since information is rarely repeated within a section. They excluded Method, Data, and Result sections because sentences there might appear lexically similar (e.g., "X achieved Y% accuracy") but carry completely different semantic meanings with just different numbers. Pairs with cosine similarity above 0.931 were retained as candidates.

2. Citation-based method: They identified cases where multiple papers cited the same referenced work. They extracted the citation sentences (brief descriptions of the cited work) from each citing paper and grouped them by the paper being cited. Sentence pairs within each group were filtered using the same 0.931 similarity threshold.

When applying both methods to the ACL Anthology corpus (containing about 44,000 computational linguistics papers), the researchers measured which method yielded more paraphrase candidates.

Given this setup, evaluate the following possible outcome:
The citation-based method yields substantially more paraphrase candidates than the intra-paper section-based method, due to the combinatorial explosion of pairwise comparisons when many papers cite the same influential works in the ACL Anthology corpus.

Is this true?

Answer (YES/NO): YES